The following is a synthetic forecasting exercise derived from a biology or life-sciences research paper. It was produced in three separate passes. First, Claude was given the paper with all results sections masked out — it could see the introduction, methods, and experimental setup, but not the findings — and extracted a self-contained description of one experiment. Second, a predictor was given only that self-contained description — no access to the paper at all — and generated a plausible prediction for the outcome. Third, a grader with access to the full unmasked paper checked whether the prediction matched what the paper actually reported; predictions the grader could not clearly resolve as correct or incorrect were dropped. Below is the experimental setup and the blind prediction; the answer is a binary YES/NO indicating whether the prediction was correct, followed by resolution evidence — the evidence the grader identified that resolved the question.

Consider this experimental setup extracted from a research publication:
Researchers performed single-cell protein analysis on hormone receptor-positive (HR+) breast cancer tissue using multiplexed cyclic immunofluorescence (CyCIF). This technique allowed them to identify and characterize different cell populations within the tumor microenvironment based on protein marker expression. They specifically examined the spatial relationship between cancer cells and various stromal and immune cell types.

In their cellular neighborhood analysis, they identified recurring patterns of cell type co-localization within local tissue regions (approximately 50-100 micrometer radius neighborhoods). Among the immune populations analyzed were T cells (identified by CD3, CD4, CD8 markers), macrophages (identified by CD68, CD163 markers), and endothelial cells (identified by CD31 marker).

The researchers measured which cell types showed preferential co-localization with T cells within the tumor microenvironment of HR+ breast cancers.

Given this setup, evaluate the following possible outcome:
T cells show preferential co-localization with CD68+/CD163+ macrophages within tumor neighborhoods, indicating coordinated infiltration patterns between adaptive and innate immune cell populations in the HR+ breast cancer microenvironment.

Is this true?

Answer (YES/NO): YES